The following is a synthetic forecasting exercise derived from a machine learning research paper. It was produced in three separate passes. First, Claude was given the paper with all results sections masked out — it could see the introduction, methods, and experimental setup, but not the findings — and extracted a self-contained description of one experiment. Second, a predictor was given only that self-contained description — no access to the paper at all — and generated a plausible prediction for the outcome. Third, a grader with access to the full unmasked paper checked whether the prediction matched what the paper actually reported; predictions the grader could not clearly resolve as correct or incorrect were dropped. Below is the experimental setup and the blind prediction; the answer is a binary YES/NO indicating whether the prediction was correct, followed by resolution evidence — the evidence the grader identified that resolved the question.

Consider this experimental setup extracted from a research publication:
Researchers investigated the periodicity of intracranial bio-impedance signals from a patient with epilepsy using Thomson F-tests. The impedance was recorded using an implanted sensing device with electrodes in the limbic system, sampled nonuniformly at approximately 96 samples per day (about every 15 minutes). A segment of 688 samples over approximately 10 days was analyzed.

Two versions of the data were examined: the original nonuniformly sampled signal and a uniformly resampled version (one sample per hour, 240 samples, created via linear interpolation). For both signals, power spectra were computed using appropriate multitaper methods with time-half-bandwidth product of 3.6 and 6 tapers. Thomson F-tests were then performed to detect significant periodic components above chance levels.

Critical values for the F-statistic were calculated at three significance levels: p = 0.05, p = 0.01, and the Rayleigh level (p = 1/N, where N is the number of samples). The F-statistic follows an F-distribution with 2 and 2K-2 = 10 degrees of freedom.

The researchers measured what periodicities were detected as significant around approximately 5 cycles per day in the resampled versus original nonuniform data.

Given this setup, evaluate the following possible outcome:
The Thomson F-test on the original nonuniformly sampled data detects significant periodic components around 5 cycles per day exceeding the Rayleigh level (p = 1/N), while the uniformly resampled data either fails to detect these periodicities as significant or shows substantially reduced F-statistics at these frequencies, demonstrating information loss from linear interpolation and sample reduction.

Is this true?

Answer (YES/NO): NO